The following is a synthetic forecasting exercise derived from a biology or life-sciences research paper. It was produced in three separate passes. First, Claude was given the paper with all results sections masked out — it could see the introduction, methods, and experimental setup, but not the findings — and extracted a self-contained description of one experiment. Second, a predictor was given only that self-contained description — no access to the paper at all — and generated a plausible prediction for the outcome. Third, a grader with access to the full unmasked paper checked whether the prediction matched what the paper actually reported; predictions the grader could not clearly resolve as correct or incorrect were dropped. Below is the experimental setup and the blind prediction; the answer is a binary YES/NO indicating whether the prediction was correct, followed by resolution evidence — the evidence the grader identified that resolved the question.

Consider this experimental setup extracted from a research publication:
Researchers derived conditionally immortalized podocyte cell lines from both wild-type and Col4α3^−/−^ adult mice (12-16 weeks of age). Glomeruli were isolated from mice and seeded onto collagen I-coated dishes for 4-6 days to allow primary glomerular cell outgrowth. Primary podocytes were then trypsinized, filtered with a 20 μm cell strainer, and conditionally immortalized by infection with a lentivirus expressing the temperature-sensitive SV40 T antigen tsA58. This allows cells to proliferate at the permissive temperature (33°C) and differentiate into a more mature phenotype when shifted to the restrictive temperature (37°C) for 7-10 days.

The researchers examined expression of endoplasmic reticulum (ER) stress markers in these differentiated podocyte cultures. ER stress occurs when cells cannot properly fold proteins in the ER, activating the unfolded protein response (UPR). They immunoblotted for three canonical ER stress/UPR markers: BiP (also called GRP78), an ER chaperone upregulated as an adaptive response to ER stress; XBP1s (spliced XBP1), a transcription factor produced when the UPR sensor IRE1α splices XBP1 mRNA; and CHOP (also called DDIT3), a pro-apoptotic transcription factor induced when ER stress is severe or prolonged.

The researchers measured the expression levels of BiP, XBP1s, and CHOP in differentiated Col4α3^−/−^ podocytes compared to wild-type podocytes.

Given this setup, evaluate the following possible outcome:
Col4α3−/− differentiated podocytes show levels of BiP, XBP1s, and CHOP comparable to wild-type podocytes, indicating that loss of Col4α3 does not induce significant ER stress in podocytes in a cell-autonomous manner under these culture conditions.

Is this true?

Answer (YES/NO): NO